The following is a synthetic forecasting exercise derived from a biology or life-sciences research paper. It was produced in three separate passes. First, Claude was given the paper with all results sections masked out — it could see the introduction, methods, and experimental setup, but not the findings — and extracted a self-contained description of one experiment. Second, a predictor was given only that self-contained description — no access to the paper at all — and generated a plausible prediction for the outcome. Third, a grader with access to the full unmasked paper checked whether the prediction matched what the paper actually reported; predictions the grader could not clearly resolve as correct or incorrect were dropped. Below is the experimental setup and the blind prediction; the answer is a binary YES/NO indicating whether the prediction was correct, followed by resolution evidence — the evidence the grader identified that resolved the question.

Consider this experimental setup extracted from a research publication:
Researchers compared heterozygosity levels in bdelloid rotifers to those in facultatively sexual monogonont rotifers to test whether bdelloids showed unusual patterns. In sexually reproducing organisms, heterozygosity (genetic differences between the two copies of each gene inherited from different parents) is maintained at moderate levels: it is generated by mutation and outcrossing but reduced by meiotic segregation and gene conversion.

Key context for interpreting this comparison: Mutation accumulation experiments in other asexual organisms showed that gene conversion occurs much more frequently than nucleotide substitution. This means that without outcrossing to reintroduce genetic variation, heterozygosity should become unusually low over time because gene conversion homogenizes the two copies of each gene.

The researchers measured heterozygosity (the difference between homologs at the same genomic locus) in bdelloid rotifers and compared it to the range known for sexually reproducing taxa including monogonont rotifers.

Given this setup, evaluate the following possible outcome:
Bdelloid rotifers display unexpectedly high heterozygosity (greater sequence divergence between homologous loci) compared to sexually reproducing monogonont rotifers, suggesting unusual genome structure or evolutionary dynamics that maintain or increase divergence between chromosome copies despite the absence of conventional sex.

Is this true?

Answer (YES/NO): NO